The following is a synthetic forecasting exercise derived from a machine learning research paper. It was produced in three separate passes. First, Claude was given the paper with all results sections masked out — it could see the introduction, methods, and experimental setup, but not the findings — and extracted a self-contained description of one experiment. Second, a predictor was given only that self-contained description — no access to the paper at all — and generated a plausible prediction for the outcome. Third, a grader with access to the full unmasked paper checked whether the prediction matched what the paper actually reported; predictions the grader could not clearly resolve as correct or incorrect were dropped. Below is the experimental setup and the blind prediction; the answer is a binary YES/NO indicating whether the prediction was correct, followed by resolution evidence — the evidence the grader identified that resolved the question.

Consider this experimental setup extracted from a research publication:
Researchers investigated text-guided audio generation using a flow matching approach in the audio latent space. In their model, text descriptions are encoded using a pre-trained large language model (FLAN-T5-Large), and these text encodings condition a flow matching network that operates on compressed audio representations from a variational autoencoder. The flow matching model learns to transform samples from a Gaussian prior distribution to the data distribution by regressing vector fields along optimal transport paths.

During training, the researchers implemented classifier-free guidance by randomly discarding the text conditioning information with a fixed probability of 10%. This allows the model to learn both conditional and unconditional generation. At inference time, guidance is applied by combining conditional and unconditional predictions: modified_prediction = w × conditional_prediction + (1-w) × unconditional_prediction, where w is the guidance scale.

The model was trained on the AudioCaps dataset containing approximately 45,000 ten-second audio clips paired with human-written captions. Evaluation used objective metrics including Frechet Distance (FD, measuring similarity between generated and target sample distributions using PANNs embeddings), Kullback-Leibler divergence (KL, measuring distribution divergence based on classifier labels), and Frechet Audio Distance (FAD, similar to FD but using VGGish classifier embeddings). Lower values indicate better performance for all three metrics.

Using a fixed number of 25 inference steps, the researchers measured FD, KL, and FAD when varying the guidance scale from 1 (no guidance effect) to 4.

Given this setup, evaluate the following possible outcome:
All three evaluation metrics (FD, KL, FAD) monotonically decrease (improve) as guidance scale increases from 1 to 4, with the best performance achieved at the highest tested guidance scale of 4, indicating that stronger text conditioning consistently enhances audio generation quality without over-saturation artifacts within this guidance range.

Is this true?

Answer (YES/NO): NO